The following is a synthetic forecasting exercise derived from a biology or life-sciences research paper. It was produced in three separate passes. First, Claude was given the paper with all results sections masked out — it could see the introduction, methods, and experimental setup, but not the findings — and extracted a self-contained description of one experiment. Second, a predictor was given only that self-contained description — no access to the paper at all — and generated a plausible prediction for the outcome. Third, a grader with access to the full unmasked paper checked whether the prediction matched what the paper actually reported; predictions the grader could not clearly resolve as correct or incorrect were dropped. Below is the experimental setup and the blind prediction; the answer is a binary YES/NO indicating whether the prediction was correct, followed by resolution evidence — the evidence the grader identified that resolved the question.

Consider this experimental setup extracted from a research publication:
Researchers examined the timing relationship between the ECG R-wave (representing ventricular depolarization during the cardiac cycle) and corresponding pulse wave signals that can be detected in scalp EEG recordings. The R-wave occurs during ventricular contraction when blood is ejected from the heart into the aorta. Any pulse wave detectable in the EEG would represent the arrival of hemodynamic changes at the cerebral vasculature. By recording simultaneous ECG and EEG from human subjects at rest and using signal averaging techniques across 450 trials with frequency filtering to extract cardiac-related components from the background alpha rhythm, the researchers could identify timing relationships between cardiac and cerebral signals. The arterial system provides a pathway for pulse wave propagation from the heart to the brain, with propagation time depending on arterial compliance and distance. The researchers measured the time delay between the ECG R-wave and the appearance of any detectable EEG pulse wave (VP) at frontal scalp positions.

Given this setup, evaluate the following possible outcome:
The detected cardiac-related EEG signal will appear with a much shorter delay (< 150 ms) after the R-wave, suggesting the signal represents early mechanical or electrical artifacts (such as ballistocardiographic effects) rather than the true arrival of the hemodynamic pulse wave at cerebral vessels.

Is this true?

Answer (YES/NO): NO